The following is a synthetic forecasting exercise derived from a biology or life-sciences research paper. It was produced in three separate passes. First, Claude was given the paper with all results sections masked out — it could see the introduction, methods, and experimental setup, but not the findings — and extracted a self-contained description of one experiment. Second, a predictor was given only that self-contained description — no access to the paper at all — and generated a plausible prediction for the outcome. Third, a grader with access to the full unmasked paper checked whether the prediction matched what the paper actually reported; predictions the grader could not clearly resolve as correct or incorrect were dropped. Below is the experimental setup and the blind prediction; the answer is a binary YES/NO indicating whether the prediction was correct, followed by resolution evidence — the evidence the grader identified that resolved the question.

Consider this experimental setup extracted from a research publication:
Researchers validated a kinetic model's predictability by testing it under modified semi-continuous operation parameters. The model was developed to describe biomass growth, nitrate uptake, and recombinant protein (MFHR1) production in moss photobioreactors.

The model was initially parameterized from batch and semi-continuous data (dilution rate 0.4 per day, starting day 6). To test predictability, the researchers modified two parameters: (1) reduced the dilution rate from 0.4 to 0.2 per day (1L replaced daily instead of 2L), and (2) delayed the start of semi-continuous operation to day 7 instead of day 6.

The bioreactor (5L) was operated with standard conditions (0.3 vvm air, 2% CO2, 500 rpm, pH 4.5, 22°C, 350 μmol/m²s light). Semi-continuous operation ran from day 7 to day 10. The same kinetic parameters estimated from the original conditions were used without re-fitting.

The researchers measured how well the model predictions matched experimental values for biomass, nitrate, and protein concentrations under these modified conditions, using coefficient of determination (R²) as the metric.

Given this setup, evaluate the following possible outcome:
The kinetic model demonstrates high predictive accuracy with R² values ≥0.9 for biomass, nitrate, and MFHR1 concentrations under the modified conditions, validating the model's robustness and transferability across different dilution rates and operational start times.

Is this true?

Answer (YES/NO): NO